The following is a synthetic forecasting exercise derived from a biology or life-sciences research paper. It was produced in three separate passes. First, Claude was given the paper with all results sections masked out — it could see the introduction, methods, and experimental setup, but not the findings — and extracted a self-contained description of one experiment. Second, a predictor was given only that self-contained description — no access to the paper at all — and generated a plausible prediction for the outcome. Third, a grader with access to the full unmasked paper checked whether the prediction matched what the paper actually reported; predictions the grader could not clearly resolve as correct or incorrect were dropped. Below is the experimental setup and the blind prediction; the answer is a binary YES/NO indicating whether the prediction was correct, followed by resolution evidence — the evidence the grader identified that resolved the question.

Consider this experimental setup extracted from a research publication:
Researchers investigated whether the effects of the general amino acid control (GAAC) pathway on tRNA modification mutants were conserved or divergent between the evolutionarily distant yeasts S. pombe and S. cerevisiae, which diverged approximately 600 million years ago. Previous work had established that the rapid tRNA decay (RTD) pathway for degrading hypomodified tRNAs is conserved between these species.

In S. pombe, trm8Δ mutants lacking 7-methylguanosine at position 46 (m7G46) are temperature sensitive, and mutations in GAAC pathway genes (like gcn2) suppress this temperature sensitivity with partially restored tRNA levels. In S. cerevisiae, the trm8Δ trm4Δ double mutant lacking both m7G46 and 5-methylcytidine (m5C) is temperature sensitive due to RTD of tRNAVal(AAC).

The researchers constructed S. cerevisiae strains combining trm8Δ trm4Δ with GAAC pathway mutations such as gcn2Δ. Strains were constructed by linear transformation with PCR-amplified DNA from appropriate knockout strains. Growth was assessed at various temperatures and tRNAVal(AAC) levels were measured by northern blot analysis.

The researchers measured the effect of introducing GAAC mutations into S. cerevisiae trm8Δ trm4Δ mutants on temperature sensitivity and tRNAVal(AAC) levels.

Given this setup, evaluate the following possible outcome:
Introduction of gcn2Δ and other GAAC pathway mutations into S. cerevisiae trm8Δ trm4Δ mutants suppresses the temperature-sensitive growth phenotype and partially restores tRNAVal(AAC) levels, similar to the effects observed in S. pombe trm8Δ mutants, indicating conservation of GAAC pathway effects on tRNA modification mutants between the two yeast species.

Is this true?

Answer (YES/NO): NO